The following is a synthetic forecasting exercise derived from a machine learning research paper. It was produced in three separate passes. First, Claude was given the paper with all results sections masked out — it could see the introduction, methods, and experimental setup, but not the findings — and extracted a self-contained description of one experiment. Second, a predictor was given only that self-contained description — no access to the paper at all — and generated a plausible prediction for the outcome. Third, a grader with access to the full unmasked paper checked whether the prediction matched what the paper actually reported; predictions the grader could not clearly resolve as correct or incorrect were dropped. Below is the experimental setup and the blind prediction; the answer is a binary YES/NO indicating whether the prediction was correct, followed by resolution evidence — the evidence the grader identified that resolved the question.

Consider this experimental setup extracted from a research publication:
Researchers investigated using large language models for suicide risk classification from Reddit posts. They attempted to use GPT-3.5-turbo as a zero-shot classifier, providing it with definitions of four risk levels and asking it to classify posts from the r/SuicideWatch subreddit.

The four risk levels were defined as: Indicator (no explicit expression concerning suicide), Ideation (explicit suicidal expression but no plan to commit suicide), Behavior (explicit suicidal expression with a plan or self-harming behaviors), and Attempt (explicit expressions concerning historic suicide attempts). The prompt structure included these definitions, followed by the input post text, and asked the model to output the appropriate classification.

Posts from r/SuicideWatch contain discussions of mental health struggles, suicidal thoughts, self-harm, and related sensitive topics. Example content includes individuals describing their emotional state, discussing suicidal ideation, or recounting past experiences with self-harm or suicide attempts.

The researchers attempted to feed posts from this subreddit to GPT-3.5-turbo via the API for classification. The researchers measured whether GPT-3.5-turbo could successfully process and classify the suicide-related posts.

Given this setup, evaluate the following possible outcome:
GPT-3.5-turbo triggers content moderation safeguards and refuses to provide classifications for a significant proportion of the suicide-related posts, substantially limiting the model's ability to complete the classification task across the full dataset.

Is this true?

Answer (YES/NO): YES